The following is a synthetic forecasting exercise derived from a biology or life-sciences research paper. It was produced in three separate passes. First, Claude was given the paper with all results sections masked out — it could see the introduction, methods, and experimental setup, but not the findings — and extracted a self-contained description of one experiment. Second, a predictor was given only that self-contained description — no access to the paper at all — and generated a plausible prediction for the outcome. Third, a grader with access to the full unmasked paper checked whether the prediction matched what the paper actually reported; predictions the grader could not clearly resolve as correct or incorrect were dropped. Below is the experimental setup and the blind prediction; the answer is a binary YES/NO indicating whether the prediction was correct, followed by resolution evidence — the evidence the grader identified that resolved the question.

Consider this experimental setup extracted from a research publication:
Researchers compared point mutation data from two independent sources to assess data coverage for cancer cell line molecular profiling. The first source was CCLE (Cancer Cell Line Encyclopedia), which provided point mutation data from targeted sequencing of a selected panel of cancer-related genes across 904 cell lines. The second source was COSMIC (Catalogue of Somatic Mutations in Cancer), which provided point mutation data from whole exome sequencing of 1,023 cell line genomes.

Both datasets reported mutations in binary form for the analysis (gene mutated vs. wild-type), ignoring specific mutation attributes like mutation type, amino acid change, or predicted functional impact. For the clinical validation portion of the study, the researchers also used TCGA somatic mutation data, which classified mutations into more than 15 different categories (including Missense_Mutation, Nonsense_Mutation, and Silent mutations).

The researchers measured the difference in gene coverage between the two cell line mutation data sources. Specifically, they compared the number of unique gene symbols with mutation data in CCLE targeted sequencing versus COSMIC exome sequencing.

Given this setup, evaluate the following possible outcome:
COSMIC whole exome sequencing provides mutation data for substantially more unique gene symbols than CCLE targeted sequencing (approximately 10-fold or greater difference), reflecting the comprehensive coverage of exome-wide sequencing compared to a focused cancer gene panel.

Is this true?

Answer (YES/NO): YES